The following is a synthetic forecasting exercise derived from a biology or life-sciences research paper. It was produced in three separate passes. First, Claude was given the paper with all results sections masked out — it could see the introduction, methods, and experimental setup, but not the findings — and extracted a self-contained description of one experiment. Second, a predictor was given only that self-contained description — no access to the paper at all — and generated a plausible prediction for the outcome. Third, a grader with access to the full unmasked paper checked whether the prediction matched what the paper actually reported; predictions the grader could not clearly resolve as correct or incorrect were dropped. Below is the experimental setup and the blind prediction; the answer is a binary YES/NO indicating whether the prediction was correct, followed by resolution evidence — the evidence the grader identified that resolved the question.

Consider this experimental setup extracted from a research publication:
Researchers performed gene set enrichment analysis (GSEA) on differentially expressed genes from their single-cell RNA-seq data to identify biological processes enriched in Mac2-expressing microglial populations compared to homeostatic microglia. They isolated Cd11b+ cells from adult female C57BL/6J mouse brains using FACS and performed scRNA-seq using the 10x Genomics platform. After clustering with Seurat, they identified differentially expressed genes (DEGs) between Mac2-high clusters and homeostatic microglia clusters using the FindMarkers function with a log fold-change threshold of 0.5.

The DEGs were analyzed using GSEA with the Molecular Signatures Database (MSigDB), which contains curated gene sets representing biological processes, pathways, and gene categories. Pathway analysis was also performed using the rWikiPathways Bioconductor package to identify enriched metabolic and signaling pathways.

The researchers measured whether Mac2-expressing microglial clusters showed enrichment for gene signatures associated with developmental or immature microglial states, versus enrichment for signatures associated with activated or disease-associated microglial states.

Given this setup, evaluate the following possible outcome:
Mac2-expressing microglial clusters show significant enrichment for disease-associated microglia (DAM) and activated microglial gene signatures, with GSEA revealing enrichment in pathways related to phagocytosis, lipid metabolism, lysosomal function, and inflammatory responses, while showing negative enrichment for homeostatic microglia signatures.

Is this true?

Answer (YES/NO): NO